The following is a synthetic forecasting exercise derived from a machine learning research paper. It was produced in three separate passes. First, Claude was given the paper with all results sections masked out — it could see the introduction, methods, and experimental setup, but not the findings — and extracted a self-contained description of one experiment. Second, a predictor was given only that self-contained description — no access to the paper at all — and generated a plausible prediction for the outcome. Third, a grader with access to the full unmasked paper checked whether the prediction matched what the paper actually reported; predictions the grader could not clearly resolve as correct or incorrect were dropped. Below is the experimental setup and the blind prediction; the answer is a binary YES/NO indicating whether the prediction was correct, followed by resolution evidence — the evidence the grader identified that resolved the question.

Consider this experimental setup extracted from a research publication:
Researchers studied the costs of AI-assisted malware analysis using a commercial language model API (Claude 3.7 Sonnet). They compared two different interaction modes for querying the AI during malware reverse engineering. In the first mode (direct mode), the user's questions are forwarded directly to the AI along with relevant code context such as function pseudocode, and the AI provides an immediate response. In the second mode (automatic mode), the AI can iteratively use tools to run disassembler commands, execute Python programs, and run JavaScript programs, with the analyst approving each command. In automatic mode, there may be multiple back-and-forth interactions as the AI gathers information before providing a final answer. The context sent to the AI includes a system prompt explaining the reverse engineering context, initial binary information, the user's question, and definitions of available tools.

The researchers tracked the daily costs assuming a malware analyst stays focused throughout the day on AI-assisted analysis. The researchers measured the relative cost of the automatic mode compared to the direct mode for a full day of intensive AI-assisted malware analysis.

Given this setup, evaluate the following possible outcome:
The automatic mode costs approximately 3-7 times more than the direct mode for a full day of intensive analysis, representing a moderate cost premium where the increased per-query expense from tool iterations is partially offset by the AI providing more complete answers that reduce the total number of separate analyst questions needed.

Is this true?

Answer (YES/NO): NO